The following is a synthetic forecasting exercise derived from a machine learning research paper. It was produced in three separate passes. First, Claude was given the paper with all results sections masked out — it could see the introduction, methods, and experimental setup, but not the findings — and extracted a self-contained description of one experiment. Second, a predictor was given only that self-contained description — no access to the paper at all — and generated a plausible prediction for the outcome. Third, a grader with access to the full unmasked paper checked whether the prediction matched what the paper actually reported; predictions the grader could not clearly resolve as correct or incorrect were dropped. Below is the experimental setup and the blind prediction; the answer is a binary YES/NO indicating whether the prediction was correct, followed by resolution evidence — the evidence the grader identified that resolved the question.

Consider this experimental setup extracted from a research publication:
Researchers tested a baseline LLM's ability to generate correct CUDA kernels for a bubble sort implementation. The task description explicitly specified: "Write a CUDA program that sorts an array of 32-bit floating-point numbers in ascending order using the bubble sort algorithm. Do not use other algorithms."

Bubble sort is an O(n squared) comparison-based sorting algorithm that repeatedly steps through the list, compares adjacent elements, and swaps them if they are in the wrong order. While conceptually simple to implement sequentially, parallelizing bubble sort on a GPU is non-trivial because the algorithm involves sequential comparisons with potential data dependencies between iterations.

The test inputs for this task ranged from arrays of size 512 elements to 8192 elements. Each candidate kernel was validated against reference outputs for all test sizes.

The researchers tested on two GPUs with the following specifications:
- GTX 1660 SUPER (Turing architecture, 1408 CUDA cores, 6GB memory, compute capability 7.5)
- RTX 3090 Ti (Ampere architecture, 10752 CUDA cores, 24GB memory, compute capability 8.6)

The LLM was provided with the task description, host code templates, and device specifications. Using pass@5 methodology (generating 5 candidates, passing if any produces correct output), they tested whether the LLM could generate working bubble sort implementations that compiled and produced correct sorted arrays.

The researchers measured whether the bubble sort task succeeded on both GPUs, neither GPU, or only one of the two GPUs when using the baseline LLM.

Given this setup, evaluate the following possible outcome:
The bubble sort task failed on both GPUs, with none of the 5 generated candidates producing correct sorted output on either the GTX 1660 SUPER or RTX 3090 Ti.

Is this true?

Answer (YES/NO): NO